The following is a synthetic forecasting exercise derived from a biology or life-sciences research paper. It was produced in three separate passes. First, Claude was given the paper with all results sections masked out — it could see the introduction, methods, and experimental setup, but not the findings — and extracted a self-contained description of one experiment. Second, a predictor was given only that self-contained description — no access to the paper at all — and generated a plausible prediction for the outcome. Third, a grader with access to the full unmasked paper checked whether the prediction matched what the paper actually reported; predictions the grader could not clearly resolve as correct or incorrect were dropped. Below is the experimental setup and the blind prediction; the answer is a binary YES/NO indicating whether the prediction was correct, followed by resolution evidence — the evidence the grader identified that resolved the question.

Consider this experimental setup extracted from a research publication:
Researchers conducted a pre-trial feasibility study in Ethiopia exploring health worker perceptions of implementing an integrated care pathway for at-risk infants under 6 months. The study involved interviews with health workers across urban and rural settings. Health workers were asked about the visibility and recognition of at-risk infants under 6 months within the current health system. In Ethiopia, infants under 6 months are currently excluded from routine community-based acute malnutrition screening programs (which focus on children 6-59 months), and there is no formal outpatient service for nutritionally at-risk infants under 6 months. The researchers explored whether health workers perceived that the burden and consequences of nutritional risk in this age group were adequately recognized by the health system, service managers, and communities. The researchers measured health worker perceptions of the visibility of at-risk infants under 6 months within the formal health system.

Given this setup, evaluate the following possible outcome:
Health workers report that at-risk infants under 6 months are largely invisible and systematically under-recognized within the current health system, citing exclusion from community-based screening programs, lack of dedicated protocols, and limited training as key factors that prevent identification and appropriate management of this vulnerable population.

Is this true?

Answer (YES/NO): YES